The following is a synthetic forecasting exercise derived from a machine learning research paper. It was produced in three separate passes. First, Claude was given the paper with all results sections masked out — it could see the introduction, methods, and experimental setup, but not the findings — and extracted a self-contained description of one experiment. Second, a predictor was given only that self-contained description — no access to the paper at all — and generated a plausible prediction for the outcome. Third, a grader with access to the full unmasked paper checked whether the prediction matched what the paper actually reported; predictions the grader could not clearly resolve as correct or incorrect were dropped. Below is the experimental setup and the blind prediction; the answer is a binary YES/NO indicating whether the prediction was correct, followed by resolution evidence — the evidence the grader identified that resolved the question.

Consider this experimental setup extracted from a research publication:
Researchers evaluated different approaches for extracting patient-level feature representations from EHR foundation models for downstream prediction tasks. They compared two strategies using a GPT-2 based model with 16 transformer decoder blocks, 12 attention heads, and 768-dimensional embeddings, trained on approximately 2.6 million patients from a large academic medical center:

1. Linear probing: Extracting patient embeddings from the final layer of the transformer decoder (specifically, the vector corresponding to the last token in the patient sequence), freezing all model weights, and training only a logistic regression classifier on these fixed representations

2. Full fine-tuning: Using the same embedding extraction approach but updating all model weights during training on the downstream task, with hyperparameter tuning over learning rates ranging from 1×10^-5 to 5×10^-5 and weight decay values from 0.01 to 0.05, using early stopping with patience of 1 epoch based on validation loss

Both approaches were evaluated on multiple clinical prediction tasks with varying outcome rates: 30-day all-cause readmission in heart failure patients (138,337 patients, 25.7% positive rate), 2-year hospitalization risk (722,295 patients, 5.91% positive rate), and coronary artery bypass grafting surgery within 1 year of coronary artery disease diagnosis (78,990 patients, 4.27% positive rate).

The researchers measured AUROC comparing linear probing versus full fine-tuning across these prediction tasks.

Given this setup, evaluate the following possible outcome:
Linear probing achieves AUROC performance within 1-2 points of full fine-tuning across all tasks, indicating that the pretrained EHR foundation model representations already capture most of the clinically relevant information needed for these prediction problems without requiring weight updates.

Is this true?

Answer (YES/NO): NO